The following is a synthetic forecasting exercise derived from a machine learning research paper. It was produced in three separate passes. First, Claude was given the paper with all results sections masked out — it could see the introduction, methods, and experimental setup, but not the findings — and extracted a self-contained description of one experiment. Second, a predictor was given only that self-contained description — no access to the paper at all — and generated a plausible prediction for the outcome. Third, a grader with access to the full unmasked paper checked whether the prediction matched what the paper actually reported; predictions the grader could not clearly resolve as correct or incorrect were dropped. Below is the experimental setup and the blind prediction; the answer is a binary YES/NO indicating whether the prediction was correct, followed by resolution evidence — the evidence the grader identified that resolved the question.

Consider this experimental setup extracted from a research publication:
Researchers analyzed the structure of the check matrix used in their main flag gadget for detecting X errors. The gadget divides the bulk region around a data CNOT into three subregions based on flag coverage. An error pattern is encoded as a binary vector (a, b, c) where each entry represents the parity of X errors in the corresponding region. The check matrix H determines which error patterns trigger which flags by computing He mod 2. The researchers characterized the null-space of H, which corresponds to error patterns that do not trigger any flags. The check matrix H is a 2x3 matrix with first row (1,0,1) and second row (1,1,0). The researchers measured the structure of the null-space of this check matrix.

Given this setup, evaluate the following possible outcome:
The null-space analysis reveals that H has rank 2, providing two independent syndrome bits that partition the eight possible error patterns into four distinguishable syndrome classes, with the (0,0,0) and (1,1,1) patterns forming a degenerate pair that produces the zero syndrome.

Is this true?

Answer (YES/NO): NO